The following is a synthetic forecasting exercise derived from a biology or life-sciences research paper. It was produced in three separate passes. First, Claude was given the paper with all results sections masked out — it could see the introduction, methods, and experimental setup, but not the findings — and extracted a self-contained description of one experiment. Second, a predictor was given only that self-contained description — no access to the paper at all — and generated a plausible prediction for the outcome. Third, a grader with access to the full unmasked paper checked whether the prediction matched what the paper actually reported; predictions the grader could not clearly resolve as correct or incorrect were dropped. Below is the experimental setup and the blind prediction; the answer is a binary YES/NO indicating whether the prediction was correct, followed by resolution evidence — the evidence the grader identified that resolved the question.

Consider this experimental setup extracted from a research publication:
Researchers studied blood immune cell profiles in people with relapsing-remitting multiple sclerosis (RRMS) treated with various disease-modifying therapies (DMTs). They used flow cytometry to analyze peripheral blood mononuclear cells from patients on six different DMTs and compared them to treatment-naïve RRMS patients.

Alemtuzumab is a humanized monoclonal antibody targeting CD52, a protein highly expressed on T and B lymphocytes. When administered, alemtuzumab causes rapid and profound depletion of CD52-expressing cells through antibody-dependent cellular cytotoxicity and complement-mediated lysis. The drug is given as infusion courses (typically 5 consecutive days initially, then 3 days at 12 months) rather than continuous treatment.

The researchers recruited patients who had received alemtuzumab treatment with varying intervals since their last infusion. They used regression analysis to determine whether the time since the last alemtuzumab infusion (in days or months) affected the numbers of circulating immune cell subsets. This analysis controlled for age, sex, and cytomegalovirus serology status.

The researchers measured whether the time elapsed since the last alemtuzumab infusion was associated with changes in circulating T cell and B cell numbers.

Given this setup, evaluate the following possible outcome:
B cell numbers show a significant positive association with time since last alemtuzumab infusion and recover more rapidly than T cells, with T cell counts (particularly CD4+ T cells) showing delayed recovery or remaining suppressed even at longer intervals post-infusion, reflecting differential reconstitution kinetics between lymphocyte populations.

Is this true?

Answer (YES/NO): NO